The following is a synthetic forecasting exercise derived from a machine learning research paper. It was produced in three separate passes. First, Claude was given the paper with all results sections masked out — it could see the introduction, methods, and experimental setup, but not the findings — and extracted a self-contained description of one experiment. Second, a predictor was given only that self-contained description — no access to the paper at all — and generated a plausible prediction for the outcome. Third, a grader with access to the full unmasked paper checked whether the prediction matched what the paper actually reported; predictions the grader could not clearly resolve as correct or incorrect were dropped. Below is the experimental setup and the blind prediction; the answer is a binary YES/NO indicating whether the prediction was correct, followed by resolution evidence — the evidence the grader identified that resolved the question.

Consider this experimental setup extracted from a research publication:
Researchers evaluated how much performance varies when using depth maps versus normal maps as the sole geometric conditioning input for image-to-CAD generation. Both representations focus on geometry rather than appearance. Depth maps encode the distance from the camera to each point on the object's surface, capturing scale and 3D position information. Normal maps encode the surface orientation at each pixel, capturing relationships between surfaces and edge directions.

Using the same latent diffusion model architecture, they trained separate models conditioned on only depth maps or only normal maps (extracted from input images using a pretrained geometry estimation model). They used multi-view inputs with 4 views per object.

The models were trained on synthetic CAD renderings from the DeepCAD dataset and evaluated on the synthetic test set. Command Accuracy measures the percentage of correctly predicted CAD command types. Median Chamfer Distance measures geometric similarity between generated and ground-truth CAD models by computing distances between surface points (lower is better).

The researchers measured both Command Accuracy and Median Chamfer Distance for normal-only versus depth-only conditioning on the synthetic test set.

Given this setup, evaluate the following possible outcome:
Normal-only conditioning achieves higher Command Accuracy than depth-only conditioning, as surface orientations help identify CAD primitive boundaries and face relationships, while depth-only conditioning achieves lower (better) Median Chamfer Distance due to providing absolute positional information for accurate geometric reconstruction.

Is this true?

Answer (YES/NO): NO